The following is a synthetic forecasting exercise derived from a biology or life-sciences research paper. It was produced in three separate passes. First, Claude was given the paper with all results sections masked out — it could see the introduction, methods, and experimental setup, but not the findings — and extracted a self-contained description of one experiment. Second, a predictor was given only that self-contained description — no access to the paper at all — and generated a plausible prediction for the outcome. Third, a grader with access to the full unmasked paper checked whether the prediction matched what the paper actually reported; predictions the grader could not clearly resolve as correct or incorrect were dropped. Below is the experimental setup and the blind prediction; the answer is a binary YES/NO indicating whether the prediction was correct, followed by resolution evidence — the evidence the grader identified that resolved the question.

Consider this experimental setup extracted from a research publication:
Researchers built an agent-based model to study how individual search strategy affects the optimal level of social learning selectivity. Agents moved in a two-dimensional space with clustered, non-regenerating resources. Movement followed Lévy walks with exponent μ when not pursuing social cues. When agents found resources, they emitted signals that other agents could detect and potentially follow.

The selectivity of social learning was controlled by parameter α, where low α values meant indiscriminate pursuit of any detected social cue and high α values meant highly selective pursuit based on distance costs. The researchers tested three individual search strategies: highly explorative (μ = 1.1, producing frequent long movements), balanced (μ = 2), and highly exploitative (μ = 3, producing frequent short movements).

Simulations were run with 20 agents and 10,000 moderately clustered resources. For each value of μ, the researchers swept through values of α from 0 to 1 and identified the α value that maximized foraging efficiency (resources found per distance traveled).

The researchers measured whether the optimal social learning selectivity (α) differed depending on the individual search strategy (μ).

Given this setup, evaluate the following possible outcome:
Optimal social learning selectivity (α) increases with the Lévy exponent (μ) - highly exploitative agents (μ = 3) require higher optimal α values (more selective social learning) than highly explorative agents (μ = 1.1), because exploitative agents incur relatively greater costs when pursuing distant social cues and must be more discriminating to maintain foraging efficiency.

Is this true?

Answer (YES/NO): YES